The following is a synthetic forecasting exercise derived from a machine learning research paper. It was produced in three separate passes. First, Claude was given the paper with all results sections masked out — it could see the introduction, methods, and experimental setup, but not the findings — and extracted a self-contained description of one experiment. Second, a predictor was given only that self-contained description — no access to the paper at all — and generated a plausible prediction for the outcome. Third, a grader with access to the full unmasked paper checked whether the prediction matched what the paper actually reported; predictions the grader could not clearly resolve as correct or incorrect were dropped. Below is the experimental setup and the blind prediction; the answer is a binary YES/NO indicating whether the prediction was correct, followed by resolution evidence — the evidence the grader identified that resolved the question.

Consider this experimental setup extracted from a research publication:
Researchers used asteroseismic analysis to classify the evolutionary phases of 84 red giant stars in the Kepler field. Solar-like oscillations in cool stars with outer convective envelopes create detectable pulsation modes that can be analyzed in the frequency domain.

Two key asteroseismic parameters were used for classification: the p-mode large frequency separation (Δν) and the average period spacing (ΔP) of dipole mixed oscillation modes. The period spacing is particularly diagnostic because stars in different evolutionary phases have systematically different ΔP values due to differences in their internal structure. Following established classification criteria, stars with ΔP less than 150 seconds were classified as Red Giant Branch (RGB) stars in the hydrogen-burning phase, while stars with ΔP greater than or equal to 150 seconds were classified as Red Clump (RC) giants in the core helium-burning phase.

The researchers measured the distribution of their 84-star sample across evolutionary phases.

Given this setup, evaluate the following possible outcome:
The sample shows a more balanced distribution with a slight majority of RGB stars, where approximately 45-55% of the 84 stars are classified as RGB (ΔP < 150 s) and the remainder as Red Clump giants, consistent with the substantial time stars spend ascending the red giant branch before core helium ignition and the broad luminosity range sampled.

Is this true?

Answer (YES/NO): NO